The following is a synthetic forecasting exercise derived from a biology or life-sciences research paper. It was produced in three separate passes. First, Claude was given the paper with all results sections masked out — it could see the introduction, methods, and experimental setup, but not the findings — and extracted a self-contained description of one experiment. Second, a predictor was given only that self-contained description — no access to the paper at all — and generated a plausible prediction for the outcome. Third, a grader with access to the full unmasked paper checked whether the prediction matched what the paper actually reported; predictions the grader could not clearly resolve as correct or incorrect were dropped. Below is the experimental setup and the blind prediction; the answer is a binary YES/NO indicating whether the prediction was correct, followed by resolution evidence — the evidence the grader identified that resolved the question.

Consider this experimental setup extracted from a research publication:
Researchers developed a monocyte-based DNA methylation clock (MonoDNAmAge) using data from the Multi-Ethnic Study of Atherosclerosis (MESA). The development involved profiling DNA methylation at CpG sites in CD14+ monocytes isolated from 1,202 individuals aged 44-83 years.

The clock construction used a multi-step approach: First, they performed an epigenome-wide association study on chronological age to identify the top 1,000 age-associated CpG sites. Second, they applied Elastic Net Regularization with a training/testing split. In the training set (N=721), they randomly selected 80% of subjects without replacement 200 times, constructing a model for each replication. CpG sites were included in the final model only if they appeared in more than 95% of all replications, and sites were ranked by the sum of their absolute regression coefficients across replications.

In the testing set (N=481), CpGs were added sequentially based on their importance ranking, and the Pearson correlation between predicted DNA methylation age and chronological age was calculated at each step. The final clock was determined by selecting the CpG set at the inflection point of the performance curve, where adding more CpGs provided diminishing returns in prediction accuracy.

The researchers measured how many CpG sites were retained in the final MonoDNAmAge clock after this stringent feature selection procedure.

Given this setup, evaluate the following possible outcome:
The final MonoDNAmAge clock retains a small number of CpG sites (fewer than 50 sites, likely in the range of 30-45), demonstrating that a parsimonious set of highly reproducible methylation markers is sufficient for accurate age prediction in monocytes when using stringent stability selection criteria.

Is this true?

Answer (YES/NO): NO